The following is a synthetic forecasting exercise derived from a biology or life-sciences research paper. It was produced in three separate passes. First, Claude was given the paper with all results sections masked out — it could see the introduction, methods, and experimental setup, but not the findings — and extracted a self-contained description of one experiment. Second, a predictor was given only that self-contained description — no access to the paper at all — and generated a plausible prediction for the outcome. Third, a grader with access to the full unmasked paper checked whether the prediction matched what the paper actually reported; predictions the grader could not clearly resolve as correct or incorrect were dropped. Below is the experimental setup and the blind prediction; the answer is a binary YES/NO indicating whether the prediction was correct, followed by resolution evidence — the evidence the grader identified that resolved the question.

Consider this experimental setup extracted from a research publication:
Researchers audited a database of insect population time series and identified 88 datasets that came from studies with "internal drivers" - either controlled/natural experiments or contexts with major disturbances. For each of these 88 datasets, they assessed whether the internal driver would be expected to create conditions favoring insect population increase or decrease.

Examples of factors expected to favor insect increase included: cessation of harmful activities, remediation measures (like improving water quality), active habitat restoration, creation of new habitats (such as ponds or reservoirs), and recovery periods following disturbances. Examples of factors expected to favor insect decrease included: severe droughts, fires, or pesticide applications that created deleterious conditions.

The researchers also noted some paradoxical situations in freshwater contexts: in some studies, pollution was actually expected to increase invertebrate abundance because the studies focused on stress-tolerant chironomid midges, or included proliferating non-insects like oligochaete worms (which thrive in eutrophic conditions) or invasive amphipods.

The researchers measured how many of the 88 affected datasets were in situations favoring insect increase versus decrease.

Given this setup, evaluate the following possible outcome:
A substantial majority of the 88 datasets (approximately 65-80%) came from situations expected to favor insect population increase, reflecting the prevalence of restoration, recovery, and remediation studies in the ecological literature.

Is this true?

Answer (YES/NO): NO